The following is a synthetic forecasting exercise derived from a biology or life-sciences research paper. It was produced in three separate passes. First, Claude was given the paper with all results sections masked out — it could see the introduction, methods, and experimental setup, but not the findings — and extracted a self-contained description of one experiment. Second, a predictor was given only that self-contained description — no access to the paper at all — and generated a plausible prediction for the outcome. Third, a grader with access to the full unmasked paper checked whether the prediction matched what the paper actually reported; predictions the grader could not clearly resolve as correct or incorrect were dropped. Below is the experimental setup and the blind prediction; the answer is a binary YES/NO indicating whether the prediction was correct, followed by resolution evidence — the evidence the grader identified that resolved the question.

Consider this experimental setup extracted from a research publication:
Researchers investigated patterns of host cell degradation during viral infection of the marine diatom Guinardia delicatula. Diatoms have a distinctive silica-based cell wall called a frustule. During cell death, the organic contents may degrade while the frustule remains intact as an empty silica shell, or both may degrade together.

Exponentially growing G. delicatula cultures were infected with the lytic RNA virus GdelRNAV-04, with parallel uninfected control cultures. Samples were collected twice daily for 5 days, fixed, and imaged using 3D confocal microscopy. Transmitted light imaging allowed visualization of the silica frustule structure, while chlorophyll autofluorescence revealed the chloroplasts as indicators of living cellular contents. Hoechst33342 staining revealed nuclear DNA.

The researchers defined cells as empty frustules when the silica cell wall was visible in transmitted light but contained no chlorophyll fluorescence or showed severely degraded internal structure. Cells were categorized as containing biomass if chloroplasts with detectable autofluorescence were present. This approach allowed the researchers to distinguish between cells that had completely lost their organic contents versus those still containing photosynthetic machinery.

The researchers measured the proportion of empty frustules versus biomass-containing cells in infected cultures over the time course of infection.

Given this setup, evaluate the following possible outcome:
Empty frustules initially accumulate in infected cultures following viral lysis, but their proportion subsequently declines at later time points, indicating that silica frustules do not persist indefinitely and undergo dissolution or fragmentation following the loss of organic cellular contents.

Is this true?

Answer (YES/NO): NO